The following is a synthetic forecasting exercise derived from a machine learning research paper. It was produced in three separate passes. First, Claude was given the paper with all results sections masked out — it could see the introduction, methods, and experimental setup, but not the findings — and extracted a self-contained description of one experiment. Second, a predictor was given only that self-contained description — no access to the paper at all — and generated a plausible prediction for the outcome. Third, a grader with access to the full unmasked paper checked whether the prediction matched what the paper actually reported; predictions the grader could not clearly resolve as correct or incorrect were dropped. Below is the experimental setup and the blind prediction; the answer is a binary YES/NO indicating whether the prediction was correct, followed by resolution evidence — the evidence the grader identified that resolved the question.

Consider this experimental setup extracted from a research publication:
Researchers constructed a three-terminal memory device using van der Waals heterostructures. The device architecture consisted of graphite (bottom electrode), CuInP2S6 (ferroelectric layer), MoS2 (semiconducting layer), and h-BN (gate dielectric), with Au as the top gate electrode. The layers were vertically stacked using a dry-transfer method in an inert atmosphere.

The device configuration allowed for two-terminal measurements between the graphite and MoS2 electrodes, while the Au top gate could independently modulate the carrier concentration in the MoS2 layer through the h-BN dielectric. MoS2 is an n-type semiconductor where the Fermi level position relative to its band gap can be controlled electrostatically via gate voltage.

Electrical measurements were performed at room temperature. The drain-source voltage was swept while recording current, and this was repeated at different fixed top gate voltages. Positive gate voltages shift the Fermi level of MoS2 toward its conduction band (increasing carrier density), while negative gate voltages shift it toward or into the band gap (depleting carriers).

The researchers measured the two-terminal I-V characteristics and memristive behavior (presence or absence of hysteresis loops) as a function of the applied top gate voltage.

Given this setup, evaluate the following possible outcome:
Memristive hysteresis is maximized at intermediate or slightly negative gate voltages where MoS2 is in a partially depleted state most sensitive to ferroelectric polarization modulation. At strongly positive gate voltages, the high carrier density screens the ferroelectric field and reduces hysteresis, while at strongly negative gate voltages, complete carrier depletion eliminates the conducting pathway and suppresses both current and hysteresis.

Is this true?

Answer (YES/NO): NO